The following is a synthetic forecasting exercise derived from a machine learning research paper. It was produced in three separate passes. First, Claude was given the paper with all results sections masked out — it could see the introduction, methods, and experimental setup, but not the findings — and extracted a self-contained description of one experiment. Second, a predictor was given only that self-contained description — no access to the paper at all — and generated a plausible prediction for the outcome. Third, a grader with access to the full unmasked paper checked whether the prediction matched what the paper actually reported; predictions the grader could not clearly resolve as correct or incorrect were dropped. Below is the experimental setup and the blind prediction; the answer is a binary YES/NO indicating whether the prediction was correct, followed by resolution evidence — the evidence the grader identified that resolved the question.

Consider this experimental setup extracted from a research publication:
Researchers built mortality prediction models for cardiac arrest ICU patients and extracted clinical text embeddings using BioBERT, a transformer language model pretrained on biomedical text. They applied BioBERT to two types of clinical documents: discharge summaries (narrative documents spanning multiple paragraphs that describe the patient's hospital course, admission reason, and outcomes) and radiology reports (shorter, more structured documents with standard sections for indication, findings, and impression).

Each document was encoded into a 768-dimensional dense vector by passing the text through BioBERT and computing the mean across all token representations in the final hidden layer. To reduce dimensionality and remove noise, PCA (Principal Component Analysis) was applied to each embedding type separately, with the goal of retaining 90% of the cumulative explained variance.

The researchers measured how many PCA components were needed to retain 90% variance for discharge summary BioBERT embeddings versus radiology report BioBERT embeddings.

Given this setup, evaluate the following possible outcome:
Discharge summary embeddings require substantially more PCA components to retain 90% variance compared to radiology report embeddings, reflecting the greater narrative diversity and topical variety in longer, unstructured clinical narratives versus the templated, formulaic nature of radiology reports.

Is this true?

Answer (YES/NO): NO